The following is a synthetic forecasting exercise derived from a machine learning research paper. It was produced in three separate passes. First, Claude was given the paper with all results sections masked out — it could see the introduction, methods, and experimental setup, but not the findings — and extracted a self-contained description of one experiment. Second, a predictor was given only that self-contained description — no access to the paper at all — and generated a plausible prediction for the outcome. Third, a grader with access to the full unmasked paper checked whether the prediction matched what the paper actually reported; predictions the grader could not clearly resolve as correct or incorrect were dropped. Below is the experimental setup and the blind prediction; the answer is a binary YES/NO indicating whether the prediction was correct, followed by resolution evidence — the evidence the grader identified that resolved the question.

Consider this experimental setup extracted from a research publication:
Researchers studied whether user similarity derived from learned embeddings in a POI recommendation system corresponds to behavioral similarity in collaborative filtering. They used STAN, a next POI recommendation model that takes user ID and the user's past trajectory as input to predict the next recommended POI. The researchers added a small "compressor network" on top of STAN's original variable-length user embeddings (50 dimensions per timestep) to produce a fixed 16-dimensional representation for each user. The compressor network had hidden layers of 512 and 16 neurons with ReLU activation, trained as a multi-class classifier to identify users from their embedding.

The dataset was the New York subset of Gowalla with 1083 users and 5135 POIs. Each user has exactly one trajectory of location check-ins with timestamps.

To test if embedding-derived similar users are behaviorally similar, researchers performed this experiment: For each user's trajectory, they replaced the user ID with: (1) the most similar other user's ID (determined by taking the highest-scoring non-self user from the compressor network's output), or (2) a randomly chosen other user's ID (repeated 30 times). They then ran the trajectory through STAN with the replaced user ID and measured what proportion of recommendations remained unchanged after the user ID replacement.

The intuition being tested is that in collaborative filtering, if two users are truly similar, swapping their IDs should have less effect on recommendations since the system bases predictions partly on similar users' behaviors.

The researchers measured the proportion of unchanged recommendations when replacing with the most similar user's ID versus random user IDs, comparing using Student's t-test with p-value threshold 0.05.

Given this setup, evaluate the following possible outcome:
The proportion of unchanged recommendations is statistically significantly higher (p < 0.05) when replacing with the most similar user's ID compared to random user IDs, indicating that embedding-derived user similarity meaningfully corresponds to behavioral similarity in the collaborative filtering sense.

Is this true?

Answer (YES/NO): YES